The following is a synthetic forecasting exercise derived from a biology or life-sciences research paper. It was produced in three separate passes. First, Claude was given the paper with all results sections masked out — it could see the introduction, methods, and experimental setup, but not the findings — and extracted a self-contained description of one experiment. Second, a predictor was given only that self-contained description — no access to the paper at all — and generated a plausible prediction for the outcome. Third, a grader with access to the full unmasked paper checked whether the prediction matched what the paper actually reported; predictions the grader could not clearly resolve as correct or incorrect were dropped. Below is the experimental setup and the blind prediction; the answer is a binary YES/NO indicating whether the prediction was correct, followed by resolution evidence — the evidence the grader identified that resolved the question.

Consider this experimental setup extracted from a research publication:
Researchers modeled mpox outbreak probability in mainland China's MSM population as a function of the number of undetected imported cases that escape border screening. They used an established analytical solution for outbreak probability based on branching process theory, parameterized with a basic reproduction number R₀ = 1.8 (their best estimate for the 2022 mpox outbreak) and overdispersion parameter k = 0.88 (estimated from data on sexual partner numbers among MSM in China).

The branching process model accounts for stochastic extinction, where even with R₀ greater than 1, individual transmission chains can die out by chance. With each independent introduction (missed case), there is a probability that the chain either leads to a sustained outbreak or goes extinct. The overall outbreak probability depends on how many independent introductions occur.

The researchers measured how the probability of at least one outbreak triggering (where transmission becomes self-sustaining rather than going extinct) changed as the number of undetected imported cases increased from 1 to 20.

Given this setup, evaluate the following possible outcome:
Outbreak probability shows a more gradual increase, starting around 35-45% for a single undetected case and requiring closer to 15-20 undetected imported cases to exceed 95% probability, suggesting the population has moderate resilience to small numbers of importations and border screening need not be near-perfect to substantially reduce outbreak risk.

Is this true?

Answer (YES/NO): NO